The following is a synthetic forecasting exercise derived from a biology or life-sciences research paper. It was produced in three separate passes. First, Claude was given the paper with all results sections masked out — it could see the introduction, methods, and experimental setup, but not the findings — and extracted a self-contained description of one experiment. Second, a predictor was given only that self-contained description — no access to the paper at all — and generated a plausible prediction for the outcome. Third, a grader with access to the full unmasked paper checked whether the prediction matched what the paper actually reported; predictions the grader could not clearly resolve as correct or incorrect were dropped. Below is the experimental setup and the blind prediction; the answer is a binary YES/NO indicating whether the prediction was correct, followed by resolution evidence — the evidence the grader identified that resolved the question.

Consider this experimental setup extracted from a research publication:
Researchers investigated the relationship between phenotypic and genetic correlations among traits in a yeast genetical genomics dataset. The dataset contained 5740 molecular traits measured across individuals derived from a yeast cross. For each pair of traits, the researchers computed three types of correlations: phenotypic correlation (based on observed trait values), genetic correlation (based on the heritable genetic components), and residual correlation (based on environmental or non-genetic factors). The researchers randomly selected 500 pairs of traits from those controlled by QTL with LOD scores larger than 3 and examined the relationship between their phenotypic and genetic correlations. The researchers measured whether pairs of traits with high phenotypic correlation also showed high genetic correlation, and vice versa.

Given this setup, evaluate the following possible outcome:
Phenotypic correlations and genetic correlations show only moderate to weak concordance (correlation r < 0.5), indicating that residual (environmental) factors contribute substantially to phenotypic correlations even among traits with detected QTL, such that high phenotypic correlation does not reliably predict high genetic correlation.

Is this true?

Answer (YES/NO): YES